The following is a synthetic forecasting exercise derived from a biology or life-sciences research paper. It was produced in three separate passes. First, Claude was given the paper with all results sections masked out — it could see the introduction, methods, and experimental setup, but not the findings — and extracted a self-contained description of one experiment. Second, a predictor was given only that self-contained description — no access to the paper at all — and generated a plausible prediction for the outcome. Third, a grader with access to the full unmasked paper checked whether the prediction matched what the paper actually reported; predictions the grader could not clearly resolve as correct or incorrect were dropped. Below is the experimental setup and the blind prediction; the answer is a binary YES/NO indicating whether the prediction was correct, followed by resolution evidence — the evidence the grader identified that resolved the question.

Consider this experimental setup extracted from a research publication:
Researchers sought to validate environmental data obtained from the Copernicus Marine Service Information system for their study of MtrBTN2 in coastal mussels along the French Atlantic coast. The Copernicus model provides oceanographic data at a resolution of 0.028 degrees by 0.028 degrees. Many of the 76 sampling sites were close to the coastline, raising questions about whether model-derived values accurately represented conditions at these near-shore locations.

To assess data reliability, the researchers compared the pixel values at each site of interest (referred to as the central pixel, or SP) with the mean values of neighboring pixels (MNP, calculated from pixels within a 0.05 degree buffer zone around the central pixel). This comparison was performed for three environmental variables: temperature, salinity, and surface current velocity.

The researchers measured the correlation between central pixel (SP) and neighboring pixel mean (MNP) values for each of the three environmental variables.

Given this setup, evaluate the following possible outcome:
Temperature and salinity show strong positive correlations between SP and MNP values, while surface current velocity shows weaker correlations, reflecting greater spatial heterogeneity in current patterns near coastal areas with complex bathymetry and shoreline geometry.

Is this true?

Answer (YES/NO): YES